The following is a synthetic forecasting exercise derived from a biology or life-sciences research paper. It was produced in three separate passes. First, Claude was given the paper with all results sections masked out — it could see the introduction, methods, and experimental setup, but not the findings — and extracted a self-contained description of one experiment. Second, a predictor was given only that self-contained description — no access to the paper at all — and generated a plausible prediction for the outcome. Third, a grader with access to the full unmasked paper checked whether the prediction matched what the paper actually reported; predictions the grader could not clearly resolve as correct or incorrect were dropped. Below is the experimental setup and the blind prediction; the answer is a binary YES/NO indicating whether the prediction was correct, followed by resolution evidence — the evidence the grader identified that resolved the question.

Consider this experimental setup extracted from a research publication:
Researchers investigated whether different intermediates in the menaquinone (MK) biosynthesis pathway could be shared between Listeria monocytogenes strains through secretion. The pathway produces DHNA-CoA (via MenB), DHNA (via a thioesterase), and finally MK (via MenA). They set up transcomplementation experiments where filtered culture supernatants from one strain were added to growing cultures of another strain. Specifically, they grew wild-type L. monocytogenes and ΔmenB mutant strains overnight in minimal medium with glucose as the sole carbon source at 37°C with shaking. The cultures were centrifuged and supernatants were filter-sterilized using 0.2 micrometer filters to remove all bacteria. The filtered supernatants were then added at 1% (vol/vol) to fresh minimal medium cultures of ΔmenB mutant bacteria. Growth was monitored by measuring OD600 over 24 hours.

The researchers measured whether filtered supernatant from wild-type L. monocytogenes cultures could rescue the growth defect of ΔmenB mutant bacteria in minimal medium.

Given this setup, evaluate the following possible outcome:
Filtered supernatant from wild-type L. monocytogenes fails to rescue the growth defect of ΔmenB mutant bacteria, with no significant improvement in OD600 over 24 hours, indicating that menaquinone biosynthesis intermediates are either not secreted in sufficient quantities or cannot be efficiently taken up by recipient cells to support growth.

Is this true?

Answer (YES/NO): NO